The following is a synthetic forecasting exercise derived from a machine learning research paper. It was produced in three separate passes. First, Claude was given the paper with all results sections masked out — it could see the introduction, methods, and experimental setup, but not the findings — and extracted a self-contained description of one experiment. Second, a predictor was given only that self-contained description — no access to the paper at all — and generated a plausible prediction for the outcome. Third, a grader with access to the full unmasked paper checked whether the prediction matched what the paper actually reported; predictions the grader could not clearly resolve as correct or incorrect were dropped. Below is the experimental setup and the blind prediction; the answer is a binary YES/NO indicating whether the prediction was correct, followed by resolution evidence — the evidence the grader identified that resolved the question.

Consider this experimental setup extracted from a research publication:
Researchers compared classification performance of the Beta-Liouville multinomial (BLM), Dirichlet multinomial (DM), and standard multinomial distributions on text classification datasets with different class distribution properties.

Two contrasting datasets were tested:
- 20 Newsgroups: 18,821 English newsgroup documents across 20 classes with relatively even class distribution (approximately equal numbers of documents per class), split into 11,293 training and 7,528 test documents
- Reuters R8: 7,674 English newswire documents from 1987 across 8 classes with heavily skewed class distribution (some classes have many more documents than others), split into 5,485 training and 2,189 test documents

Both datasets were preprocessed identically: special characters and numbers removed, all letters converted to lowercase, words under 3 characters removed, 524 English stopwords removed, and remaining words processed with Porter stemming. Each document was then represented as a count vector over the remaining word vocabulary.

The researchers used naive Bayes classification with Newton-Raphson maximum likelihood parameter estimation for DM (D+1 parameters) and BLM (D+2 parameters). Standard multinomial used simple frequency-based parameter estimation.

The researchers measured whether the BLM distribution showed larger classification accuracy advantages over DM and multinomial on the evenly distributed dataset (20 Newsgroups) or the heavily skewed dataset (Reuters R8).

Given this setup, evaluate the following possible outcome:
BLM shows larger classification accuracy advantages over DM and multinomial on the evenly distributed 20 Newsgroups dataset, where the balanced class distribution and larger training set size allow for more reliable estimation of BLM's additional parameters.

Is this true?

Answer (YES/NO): NO